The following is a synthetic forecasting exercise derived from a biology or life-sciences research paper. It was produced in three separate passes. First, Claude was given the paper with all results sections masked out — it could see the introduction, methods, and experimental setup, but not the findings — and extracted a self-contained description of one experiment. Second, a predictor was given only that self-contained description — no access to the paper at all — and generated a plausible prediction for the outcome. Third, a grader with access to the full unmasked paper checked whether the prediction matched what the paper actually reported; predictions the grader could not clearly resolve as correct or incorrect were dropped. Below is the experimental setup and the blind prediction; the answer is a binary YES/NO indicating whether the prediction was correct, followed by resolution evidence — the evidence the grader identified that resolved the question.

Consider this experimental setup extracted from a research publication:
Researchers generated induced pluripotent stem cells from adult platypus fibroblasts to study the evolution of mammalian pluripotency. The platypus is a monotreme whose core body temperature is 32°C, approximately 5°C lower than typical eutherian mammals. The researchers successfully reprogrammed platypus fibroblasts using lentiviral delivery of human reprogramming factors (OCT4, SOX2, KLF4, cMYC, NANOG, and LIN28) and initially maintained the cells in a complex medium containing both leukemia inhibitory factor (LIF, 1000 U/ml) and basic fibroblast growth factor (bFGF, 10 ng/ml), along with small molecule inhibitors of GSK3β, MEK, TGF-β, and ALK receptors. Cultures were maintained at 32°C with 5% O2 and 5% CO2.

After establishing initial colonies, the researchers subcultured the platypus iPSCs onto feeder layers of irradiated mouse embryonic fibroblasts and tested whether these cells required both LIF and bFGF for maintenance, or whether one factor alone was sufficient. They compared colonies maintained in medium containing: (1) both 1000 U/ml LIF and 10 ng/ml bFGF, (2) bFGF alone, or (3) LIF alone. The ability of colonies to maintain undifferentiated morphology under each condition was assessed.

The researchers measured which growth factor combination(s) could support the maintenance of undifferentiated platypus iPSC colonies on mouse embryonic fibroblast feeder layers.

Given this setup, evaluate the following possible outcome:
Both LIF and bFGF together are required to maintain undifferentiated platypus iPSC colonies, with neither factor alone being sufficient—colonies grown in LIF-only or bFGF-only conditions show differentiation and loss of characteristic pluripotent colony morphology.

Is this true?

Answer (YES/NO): NO